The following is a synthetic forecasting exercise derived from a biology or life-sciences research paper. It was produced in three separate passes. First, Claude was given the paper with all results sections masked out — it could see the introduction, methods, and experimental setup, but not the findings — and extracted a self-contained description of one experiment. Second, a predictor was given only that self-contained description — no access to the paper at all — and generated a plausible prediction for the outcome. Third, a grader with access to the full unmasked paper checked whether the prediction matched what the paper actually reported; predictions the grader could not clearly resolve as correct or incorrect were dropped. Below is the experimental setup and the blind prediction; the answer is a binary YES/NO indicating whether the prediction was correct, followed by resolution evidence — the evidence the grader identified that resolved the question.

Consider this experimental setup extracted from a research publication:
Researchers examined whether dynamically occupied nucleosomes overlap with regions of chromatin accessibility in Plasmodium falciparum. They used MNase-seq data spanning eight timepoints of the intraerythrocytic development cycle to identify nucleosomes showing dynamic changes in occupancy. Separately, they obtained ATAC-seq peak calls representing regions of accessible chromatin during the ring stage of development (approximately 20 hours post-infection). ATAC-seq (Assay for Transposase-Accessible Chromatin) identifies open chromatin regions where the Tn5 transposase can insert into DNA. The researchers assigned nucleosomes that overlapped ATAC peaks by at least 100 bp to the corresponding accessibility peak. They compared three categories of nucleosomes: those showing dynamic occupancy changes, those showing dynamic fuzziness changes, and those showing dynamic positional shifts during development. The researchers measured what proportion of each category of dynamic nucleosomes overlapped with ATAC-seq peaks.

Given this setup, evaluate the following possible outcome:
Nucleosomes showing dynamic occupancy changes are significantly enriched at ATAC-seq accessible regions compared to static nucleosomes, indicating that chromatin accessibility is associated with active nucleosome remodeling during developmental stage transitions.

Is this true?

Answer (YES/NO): YES